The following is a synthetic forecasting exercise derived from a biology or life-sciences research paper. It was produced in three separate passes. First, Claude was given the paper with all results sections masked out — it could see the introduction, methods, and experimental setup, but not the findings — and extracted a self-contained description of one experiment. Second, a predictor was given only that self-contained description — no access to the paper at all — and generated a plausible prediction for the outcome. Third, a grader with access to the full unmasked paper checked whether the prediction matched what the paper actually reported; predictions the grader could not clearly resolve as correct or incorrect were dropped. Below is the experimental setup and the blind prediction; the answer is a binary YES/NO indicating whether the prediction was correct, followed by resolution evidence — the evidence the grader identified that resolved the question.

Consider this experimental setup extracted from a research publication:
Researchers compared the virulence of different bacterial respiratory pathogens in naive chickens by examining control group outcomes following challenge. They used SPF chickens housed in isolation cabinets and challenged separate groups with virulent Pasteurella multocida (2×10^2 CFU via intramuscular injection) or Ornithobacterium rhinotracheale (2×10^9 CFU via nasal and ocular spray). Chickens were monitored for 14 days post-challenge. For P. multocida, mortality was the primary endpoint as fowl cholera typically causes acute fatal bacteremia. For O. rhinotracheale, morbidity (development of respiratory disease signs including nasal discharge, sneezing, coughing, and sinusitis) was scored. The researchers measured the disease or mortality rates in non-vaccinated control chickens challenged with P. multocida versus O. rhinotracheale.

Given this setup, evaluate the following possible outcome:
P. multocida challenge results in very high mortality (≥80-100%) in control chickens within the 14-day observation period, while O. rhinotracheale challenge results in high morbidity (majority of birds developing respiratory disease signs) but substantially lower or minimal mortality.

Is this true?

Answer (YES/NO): YES